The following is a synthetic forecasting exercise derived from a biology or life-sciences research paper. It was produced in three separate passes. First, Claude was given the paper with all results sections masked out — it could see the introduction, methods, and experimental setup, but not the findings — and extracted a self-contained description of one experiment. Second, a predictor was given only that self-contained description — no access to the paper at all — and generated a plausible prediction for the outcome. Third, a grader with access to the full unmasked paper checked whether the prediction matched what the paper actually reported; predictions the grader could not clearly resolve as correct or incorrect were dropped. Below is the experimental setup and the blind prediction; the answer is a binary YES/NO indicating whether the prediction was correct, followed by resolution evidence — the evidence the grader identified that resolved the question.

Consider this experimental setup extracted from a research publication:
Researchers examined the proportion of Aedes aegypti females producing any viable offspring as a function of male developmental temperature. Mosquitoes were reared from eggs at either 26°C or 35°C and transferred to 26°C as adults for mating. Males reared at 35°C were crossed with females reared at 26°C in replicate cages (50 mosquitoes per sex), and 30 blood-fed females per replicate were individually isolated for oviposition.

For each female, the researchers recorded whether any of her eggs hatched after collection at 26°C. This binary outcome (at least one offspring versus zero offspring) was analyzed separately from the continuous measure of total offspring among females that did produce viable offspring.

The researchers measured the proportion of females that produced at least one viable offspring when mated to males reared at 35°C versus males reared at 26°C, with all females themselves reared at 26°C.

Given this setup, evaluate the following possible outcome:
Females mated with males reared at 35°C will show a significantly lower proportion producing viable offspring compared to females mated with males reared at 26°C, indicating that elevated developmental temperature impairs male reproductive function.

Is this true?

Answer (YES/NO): YES